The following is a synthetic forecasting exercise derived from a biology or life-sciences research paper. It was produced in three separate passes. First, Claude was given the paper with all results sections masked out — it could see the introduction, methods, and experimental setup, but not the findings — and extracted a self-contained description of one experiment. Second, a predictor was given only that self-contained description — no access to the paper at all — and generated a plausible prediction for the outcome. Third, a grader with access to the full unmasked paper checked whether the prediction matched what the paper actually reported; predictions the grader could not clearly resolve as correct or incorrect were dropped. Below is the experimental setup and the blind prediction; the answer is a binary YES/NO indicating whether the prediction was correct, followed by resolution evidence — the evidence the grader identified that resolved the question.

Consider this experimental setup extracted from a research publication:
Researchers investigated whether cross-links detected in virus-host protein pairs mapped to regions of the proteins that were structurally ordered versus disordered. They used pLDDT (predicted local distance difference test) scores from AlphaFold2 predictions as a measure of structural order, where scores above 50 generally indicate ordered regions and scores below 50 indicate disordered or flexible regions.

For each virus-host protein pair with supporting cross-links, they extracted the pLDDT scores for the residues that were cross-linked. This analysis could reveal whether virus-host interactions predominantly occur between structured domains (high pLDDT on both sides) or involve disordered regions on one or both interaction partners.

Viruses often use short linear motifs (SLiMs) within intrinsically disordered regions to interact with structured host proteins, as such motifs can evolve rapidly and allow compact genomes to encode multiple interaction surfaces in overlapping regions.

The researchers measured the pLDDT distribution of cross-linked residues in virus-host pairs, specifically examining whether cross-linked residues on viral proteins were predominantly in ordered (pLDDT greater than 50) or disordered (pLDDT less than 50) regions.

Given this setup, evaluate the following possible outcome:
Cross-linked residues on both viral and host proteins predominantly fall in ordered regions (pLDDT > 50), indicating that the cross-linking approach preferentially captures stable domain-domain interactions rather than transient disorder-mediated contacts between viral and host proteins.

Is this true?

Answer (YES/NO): NO